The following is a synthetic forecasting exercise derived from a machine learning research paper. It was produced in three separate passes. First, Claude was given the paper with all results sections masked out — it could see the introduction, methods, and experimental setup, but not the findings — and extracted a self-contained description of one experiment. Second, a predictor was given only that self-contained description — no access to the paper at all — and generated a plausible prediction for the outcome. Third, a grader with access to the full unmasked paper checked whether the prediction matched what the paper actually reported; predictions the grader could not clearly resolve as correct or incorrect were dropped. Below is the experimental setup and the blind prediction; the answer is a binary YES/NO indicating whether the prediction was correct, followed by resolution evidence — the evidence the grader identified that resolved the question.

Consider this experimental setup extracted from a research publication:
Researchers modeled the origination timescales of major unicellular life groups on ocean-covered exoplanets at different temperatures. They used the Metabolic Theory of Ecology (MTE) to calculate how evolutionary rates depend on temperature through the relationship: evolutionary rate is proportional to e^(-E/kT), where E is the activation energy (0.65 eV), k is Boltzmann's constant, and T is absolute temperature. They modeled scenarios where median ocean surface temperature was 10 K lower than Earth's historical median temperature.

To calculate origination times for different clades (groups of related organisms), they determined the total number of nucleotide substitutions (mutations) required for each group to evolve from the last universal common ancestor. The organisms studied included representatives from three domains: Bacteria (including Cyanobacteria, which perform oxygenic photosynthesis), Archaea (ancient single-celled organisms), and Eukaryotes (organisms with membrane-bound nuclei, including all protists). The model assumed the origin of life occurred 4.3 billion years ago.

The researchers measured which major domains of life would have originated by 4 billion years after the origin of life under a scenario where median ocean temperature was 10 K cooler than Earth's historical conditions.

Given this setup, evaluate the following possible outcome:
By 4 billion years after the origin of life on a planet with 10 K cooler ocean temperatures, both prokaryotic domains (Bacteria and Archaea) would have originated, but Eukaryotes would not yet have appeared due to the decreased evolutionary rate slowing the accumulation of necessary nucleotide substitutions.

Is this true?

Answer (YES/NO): YES